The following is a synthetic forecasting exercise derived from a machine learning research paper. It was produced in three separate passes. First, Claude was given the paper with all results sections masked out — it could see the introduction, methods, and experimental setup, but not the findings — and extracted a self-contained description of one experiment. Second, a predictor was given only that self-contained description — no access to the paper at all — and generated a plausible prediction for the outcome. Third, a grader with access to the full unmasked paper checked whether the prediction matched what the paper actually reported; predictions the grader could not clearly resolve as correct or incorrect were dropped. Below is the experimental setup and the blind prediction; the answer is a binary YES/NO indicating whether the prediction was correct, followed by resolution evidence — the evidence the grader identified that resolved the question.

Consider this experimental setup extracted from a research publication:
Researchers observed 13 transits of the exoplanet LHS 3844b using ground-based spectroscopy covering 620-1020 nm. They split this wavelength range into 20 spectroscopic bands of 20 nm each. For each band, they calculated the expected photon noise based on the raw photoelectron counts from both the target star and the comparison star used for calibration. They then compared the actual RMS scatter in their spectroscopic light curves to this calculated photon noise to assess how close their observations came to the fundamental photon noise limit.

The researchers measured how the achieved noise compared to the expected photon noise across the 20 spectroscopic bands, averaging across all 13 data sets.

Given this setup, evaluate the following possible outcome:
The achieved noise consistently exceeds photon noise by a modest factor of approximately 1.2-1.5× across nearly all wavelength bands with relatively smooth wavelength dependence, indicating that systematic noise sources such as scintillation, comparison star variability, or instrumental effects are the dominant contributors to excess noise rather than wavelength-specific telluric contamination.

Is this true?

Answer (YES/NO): NO